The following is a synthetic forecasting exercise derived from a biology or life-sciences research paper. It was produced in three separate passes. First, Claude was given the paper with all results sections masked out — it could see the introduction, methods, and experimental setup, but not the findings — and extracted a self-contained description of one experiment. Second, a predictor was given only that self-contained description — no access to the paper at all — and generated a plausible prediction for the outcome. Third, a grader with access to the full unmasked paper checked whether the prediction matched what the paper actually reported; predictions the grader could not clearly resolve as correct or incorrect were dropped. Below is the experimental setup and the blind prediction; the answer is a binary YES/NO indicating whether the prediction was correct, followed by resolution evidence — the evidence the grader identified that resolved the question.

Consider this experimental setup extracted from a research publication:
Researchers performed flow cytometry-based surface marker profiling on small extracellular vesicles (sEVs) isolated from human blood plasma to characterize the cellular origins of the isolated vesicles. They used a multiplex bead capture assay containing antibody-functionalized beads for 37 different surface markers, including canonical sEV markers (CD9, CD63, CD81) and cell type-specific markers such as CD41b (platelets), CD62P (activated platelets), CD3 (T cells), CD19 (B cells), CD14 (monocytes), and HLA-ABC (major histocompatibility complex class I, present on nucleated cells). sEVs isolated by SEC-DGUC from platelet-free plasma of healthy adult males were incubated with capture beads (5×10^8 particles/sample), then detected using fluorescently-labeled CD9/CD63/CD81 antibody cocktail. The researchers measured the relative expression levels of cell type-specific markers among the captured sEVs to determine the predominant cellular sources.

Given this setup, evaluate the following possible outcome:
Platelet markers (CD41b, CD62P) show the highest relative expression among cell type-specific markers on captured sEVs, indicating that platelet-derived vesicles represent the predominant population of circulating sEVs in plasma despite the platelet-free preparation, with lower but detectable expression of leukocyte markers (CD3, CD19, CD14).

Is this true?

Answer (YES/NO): YES